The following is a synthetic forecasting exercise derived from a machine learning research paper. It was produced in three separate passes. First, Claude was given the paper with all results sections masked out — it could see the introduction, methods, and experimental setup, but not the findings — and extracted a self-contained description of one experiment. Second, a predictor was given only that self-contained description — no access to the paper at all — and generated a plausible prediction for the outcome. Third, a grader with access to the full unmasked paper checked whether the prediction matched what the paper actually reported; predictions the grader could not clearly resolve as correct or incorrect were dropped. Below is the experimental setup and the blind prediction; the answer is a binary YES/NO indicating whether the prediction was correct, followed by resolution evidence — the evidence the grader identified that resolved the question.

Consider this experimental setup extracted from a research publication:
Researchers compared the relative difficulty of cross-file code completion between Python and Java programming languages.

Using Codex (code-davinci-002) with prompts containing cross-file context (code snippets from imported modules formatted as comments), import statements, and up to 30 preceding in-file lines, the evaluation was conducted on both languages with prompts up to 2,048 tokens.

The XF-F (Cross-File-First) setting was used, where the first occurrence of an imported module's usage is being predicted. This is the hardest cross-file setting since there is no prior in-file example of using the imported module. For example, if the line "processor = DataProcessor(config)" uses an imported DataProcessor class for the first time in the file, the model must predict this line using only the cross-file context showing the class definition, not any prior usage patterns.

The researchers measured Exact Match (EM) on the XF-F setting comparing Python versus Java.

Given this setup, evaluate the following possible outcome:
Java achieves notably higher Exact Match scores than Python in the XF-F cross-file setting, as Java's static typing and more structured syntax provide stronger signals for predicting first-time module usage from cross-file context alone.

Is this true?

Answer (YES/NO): YES